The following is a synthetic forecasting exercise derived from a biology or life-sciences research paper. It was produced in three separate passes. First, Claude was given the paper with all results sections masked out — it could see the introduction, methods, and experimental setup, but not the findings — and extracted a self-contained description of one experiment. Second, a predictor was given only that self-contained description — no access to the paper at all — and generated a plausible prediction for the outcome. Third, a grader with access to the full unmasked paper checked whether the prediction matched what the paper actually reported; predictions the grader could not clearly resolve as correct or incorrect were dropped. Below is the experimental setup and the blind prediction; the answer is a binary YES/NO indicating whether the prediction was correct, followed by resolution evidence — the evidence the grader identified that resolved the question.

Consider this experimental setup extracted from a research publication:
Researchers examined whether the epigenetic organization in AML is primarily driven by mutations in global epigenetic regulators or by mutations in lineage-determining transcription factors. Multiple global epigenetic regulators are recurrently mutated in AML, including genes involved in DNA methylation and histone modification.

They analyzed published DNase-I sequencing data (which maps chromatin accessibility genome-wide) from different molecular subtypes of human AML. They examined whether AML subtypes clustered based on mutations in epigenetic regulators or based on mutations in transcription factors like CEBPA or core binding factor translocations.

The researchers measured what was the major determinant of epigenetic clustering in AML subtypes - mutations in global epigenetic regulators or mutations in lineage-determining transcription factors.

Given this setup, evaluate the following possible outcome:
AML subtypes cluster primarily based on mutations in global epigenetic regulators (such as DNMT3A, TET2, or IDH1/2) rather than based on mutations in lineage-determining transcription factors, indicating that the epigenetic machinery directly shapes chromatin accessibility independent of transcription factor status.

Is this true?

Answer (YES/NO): NO